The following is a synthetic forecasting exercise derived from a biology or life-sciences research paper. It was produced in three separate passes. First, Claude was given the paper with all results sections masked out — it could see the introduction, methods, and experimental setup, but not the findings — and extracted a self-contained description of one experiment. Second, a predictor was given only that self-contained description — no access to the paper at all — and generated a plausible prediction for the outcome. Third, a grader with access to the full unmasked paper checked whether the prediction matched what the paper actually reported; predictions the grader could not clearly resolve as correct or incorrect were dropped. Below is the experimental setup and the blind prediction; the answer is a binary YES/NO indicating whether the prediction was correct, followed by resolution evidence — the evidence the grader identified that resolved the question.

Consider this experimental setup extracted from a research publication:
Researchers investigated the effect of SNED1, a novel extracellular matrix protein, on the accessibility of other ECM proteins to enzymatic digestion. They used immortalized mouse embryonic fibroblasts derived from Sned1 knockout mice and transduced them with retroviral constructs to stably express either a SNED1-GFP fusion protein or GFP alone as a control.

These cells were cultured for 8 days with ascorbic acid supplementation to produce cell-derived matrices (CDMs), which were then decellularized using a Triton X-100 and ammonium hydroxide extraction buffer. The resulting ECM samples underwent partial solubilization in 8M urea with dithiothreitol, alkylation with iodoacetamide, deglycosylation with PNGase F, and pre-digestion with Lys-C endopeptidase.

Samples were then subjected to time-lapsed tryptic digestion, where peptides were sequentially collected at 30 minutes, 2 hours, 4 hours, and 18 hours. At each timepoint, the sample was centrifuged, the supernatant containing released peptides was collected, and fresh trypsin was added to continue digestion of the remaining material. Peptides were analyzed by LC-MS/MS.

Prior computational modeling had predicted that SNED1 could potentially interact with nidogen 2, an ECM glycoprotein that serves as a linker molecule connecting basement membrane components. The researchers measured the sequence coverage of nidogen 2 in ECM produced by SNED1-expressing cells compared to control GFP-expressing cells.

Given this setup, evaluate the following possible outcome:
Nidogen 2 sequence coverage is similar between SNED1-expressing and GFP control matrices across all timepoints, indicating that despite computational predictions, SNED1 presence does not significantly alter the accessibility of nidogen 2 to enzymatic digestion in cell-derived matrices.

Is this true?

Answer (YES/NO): NO